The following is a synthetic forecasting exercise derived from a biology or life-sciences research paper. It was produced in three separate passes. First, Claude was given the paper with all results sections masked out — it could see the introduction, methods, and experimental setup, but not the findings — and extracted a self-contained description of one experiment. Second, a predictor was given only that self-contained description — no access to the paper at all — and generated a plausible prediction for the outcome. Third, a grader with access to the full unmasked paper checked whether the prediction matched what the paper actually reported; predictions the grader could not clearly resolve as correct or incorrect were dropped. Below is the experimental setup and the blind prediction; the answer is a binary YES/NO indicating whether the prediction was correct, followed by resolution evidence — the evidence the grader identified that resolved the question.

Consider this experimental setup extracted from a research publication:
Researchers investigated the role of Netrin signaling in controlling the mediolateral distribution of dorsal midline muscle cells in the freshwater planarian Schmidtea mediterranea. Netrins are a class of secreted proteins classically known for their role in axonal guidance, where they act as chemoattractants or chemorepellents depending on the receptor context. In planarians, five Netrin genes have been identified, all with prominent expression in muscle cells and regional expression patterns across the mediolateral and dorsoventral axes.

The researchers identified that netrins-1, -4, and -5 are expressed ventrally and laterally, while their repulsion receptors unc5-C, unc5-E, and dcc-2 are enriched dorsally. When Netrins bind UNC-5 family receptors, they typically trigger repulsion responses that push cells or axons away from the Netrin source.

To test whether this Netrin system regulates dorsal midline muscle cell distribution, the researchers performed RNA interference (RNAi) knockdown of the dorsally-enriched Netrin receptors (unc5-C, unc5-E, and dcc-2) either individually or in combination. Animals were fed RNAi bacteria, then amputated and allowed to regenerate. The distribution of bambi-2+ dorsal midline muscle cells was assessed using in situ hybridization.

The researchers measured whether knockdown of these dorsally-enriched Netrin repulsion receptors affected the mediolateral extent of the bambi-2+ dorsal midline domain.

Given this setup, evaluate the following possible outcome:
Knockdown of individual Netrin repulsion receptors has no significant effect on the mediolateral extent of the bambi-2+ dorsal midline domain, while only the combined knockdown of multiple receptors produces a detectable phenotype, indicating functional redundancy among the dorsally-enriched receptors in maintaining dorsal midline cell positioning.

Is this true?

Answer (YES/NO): NO